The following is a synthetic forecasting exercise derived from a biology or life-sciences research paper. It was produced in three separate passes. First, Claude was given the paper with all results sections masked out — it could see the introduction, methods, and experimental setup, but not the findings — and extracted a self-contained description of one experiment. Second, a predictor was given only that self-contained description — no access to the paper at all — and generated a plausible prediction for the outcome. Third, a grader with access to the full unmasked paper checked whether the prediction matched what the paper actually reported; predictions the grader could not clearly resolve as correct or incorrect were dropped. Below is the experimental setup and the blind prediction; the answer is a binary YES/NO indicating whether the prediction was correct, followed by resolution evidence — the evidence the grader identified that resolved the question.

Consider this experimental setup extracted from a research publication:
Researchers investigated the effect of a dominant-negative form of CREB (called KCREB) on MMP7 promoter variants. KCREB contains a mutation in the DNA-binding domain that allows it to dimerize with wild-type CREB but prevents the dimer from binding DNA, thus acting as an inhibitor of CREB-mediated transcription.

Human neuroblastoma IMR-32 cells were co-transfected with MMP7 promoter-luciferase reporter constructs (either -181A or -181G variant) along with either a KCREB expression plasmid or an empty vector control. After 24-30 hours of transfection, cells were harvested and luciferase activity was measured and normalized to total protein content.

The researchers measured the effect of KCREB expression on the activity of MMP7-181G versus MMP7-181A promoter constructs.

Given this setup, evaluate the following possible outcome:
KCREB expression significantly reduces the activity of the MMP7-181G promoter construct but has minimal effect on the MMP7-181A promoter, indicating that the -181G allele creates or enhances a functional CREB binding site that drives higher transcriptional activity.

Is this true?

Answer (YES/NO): YES